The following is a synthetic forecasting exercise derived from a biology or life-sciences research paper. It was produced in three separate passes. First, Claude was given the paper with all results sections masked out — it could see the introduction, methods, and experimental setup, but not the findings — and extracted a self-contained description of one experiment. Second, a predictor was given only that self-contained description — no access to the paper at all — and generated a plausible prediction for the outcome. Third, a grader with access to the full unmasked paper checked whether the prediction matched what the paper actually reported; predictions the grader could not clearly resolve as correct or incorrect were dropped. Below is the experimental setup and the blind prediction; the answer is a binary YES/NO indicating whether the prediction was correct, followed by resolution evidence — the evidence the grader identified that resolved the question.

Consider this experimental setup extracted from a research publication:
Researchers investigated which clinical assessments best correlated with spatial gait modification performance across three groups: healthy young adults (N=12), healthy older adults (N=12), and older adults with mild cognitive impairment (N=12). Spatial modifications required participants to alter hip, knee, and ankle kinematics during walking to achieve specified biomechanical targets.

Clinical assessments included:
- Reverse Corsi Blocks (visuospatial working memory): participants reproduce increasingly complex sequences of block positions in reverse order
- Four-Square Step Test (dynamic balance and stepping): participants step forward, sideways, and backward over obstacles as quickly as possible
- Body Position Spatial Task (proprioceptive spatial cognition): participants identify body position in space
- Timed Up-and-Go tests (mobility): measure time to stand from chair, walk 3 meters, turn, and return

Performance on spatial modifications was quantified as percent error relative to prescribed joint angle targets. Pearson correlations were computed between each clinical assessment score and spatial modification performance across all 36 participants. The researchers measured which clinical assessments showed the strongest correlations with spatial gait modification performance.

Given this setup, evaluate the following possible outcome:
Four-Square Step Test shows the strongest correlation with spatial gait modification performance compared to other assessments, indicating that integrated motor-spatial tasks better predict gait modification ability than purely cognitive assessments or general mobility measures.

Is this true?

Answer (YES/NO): NO